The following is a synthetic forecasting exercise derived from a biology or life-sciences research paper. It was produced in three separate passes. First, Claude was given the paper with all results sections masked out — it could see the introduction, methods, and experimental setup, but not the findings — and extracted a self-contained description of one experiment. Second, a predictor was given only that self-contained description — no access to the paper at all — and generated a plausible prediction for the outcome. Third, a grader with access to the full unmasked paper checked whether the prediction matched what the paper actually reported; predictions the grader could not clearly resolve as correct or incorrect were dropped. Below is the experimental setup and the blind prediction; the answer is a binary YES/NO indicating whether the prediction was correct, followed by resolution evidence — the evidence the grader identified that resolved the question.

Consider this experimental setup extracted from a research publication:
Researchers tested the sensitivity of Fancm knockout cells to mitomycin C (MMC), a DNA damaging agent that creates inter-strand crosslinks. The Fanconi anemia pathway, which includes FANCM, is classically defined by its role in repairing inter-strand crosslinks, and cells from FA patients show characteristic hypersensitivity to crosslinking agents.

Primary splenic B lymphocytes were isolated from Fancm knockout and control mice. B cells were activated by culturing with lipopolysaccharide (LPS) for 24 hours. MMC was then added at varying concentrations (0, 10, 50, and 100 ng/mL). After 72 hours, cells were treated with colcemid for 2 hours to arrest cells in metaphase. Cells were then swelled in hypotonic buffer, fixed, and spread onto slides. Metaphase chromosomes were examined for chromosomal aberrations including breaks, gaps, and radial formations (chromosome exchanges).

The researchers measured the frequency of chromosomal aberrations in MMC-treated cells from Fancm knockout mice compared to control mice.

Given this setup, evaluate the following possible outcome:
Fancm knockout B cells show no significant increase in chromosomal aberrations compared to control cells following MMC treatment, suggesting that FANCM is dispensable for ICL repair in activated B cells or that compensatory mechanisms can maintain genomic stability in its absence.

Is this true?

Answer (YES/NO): NO